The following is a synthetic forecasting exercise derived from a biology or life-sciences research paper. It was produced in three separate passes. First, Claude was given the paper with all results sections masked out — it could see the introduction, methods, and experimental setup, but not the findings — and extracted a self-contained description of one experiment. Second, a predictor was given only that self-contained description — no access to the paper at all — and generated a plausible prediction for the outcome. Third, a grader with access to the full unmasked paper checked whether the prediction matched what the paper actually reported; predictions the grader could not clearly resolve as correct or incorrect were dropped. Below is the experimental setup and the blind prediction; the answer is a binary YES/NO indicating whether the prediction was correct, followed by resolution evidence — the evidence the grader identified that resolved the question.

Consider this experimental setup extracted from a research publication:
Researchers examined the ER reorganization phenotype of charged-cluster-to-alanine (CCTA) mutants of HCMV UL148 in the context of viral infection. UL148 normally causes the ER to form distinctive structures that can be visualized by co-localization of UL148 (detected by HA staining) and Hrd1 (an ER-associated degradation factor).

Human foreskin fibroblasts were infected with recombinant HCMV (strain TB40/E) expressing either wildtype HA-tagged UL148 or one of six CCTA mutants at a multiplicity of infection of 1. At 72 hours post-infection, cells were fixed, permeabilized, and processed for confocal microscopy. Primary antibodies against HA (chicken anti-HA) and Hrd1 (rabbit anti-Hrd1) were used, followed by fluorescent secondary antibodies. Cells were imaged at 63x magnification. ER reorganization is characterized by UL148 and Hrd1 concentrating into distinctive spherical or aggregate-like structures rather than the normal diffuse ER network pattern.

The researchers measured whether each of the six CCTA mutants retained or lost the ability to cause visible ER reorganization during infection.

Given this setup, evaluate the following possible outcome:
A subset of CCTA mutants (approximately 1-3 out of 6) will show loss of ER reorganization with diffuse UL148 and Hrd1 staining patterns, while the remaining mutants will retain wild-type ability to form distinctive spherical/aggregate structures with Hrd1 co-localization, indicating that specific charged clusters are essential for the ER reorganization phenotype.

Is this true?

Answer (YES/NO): NO